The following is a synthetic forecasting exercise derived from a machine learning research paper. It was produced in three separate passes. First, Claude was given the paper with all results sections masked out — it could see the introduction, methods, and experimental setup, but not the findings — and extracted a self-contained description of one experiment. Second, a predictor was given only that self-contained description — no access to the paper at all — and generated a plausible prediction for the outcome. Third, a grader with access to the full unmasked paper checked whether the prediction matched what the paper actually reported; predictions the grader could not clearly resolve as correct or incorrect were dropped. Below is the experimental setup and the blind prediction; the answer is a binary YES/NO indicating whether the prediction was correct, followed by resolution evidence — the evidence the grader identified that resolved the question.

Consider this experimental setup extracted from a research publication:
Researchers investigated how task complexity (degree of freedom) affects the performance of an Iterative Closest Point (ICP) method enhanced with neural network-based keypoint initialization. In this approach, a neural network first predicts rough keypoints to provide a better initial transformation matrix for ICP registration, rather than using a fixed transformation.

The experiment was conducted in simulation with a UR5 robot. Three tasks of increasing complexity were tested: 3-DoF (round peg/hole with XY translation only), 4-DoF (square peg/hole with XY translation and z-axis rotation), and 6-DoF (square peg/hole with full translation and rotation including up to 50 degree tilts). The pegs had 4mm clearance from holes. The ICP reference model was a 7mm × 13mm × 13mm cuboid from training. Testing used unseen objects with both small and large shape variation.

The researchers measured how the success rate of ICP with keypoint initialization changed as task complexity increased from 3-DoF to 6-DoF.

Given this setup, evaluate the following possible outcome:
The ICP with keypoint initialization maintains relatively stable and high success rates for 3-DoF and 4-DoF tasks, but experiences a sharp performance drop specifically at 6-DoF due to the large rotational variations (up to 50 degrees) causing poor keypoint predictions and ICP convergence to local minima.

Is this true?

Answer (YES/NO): NO